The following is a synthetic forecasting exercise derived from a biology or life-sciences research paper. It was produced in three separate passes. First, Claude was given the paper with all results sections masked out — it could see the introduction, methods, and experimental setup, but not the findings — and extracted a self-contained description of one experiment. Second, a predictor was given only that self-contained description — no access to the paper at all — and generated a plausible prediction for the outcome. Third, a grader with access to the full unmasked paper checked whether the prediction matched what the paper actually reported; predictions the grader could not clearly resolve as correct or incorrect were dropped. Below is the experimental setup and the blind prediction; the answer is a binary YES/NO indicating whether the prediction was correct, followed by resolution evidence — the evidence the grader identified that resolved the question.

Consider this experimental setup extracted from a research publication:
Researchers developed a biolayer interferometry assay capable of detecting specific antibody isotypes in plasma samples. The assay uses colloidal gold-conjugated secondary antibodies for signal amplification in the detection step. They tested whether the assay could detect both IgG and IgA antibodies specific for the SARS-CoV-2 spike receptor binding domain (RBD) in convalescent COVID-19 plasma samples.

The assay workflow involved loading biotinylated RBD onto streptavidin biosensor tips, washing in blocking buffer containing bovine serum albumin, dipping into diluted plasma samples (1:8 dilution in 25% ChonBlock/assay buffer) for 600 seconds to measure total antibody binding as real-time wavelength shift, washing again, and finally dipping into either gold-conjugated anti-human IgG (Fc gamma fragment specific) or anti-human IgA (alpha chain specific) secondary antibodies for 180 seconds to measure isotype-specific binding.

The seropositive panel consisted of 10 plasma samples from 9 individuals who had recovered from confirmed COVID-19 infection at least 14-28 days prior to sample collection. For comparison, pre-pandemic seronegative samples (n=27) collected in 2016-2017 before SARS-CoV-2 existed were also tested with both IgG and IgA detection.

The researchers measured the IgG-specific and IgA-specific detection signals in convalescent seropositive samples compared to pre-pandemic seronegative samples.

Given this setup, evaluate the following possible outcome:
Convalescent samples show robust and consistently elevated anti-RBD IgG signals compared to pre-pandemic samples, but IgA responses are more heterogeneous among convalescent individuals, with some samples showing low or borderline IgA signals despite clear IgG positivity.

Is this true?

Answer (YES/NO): YES